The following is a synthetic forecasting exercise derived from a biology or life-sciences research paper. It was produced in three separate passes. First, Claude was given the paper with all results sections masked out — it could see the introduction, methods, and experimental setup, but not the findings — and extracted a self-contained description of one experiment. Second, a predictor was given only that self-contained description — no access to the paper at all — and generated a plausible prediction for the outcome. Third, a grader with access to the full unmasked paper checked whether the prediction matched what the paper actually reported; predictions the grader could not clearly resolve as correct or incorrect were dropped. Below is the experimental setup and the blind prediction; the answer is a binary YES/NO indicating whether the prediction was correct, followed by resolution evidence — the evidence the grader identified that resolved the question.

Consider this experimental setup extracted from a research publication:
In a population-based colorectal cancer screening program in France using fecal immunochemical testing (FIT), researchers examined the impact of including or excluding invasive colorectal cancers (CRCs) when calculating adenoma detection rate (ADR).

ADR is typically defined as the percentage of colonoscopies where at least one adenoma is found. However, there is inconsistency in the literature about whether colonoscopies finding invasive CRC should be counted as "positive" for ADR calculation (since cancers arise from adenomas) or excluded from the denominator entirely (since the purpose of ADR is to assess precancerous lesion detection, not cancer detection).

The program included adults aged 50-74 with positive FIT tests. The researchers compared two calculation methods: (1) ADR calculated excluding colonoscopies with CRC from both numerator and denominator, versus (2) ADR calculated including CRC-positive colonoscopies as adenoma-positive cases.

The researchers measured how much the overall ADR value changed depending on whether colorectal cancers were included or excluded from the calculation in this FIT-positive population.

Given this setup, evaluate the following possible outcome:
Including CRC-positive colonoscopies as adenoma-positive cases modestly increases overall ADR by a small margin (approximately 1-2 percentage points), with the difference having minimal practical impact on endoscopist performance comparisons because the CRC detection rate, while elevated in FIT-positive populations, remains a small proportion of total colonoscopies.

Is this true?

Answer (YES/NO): NO